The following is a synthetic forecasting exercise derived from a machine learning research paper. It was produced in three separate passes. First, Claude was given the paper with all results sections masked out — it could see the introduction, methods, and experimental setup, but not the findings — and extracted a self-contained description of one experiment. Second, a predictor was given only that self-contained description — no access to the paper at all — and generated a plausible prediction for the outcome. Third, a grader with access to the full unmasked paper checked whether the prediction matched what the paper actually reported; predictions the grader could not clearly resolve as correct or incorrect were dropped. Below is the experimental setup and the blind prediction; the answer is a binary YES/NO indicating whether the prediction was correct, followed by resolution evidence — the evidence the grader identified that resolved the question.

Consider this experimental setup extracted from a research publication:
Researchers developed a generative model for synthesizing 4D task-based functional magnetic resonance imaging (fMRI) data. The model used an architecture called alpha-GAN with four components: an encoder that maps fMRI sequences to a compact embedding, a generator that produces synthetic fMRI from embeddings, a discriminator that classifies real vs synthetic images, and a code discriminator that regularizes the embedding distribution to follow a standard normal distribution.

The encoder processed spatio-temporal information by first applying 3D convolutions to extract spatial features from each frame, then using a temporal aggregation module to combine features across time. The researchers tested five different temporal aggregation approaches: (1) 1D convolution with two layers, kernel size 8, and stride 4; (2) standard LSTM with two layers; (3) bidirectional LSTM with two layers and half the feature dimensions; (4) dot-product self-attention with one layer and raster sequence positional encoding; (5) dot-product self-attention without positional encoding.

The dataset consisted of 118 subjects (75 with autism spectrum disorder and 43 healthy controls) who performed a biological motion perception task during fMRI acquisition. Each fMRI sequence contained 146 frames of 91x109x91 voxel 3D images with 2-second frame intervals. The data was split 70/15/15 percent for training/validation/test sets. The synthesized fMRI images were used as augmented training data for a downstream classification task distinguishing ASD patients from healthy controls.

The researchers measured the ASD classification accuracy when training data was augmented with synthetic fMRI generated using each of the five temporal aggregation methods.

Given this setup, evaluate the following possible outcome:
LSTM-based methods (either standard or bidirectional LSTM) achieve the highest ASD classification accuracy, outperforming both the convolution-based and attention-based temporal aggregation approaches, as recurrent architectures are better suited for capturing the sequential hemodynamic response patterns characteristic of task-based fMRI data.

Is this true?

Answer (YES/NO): NO